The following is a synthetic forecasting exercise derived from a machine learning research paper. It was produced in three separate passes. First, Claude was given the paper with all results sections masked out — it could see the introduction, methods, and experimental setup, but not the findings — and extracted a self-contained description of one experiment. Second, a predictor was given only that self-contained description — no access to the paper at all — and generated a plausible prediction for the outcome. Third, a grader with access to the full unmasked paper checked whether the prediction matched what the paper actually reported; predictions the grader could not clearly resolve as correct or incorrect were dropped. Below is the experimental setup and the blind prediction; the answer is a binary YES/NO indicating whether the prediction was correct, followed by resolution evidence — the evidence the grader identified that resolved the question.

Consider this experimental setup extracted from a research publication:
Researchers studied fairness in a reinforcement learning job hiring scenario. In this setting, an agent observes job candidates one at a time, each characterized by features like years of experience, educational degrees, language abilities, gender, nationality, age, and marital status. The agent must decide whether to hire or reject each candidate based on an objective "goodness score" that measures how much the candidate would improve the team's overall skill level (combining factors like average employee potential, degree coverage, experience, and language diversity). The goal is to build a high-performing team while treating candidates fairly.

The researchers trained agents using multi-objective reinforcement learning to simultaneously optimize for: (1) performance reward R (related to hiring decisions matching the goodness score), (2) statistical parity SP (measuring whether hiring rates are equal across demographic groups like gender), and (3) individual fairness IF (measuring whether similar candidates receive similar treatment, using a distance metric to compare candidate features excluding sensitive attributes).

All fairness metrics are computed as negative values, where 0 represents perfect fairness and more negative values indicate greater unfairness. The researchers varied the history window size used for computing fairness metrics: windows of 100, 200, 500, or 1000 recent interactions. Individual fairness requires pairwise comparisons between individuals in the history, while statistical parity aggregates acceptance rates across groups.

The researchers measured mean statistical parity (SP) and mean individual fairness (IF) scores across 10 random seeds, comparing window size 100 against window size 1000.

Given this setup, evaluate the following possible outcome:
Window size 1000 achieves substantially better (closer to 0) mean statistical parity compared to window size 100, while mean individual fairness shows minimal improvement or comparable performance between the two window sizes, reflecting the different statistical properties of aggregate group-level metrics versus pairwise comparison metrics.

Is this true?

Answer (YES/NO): NO